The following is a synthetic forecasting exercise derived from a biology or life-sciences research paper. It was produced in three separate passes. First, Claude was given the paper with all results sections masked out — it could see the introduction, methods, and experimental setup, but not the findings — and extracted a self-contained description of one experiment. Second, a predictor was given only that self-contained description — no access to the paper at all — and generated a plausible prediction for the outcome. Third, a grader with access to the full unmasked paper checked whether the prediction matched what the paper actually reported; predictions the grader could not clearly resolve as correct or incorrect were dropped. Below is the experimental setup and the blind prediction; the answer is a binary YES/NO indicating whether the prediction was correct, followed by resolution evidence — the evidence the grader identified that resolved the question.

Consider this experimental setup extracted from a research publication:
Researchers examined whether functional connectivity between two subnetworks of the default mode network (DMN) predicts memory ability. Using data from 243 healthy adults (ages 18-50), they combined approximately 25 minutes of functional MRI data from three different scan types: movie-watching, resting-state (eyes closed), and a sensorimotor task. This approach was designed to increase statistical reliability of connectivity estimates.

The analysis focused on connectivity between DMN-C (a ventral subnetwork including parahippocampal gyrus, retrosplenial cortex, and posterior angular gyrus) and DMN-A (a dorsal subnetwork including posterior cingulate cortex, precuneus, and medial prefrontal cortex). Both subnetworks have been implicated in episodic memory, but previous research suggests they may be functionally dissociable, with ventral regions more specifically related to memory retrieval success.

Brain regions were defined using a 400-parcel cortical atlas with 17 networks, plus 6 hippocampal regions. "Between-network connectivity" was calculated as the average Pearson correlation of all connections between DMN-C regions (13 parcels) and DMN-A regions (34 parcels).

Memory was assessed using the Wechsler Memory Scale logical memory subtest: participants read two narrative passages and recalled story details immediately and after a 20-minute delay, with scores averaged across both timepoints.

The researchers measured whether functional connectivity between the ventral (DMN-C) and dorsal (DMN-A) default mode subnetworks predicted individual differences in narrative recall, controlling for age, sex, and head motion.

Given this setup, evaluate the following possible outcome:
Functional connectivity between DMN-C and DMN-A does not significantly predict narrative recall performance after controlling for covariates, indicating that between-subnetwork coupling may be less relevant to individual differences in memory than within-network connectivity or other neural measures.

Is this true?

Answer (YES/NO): YES